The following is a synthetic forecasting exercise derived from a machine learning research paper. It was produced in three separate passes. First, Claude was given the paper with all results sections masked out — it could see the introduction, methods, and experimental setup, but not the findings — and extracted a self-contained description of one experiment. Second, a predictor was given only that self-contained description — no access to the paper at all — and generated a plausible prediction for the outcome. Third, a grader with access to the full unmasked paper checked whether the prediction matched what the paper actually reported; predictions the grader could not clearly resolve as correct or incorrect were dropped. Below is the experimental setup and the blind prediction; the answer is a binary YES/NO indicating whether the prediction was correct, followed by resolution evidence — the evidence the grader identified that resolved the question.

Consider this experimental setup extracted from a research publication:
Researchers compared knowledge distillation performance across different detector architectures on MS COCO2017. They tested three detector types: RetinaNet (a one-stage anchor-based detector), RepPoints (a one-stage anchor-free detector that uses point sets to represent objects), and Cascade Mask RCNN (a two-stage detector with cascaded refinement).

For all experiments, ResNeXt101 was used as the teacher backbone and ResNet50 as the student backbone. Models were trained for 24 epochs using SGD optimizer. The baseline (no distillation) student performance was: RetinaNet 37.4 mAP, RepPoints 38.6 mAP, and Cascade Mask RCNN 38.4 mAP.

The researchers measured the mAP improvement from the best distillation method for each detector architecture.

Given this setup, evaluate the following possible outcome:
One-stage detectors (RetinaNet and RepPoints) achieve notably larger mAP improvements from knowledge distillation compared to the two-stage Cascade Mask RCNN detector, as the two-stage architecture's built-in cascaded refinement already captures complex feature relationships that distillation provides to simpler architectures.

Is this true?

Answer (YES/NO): NO